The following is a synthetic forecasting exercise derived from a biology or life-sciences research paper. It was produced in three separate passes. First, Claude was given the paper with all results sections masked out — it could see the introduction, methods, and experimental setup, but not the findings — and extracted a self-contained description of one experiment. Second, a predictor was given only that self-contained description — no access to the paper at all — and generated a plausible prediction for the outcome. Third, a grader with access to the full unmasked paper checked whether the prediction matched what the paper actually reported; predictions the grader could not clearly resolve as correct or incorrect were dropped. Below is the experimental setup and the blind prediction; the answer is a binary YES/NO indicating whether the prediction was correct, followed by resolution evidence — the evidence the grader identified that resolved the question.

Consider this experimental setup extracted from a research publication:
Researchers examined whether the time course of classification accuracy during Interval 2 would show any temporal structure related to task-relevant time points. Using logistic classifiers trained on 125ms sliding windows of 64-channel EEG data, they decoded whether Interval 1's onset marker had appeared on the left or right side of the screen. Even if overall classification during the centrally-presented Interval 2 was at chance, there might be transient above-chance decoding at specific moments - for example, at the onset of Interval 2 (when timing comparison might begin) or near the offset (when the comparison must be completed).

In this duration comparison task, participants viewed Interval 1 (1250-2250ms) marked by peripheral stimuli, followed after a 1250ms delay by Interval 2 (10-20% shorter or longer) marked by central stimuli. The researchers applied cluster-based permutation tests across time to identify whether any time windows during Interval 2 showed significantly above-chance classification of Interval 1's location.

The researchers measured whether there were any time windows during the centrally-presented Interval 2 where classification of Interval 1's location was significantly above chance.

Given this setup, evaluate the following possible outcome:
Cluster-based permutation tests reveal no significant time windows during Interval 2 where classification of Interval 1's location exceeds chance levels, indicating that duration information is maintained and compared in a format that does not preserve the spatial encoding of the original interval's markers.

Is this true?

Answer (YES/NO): YES